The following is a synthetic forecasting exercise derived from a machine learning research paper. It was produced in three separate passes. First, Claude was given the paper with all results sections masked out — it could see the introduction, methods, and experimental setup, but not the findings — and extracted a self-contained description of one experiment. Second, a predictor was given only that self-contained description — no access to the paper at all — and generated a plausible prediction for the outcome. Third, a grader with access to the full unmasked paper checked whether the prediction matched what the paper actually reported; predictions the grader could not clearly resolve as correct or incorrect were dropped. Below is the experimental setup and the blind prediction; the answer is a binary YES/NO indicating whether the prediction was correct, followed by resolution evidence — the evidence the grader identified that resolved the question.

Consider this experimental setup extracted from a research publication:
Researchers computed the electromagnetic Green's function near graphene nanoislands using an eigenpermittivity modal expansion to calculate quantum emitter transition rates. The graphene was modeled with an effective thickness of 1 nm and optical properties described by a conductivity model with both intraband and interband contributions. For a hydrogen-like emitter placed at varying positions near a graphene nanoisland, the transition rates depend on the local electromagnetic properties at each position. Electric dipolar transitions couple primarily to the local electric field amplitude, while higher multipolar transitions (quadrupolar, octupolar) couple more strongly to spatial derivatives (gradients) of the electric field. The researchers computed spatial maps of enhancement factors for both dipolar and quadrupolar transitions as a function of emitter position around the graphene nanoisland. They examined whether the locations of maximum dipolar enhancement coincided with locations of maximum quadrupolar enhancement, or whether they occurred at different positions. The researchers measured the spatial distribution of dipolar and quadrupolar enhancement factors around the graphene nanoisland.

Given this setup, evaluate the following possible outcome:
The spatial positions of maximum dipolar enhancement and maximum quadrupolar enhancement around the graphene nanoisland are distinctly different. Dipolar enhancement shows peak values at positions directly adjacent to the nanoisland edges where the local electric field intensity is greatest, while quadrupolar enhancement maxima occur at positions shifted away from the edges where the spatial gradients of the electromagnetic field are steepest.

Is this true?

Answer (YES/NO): NO